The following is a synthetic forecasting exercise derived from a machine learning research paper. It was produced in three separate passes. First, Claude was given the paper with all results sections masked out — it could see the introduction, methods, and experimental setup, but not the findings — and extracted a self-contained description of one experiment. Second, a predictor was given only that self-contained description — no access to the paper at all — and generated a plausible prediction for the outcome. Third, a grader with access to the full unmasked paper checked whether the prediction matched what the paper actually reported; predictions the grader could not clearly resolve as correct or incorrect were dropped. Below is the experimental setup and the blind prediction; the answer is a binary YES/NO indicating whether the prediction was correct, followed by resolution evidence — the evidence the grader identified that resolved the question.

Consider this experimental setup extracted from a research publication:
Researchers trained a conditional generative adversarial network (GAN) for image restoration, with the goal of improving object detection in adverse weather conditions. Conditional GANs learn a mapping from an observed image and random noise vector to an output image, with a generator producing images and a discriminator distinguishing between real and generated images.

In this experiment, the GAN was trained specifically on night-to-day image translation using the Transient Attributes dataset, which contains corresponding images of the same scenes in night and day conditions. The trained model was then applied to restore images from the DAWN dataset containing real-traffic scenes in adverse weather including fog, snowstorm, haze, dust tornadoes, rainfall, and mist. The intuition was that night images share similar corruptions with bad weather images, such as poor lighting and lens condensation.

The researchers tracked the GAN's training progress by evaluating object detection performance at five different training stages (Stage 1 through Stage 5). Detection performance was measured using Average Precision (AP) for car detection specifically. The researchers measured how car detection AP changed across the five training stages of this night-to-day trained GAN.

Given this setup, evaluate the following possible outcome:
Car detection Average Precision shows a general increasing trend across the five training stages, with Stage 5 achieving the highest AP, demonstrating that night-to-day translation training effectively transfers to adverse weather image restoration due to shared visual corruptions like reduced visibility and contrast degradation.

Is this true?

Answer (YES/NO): NO